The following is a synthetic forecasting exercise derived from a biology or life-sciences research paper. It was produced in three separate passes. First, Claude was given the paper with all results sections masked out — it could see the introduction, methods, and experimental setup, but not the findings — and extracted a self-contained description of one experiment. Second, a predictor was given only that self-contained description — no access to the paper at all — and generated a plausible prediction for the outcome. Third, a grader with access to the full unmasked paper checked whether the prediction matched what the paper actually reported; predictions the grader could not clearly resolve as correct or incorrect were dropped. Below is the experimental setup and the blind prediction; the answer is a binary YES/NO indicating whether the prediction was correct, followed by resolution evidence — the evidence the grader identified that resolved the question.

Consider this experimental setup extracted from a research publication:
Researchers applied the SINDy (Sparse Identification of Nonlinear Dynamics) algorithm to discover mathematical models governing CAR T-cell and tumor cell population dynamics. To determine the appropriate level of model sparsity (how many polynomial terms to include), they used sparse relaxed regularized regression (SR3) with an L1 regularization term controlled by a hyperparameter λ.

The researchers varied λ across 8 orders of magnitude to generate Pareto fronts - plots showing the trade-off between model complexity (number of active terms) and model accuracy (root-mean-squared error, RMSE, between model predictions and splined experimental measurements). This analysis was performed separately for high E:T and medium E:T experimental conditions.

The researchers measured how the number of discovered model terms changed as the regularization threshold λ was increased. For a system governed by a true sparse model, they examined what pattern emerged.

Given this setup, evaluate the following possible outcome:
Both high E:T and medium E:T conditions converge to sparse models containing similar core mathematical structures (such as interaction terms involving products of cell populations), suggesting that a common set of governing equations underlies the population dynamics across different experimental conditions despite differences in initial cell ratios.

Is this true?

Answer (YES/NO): NO